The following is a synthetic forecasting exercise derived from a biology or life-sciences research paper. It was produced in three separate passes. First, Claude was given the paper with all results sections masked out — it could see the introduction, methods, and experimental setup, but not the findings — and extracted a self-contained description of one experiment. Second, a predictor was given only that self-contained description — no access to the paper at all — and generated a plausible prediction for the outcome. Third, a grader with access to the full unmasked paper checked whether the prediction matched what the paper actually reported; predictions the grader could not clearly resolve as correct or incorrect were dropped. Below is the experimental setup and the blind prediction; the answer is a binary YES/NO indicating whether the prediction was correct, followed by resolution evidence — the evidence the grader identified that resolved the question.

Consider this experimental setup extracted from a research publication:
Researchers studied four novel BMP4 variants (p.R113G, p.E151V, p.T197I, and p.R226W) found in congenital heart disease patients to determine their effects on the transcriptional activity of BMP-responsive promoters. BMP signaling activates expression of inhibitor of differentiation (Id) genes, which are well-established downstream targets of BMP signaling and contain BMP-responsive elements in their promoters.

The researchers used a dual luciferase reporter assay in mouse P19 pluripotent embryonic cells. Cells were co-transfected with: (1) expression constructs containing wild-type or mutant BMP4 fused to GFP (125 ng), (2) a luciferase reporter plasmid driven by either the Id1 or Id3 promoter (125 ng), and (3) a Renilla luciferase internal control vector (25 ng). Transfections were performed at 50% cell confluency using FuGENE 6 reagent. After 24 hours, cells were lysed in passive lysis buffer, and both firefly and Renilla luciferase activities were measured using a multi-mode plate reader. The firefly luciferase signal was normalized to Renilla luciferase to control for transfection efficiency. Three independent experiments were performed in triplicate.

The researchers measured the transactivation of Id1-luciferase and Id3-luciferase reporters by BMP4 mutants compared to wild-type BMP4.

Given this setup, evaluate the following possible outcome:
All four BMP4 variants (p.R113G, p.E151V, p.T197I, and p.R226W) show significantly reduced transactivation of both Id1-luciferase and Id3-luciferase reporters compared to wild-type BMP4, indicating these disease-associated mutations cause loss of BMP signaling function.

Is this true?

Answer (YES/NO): NO